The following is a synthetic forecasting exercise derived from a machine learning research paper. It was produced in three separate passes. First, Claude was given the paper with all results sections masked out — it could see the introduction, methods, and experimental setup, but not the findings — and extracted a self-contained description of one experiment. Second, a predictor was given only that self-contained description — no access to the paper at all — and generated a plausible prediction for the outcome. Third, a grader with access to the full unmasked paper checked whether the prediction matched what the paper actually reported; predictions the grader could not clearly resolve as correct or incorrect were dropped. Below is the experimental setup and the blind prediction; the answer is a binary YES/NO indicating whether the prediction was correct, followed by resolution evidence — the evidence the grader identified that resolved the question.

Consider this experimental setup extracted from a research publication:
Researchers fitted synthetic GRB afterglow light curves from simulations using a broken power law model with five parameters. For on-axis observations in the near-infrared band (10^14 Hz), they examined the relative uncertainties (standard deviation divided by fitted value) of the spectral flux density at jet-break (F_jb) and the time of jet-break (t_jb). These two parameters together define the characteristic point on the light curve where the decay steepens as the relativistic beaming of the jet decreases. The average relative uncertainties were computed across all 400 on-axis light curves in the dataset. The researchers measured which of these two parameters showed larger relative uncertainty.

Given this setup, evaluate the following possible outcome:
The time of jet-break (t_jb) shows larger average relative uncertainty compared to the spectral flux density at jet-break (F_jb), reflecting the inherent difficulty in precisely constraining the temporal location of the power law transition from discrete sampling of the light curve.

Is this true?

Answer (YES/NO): NO